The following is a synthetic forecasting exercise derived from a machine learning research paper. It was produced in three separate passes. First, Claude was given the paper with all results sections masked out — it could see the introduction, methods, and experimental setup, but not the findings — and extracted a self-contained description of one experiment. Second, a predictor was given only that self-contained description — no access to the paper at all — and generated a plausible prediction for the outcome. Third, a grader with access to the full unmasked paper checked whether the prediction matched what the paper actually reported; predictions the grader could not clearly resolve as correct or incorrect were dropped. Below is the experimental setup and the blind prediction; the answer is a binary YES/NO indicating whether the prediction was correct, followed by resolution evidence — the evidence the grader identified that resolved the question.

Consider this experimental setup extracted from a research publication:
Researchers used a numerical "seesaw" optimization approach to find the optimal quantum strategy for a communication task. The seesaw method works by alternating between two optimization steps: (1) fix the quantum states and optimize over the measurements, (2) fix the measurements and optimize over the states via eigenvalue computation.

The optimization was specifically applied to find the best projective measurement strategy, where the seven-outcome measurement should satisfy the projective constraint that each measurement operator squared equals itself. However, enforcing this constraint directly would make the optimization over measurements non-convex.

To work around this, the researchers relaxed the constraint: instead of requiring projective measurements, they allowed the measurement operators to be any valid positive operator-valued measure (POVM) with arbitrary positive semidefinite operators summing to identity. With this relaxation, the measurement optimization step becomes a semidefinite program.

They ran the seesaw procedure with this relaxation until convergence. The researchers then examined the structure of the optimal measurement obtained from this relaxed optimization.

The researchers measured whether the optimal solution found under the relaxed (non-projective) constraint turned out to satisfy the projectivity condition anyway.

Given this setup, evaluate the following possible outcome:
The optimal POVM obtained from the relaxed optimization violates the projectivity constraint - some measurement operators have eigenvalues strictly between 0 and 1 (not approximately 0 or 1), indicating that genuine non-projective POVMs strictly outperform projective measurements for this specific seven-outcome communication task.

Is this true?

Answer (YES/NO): NO